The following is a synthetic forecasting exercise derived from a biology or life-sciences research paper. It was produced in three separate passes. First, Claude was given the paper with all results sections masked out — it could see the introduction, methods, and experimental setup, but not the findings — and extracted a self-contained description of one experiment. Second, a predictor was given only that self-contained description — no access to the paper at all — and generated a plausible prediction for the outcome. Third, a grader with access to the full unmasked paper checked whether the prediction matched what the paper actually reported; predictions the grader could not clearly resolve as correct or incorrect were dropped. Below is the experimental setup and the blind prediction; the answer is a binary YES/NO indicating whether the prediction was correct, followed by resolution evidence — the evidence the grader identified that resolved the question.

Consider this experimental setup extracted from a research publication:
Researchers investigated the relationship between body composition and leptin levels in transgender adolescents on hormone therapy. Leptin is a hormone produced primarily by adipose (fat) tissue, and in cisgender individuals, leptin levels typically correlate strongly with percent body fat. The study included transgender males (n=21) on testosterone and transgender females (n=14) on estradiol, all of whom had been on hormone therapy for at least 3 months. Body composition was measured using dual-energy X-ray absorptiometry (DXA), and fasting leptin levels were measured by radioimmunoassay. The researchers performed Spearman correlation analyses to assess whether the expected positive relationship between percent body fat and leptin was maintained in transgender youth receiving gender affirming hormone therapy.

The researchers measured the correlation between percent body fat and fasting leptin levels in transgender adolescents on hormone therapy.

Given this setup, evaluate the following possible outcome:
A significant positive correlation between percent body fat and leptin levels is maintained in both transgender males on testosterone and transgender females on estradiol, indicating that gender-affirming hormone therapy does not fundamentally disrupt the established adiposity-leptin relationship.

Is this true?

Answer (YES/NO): YES